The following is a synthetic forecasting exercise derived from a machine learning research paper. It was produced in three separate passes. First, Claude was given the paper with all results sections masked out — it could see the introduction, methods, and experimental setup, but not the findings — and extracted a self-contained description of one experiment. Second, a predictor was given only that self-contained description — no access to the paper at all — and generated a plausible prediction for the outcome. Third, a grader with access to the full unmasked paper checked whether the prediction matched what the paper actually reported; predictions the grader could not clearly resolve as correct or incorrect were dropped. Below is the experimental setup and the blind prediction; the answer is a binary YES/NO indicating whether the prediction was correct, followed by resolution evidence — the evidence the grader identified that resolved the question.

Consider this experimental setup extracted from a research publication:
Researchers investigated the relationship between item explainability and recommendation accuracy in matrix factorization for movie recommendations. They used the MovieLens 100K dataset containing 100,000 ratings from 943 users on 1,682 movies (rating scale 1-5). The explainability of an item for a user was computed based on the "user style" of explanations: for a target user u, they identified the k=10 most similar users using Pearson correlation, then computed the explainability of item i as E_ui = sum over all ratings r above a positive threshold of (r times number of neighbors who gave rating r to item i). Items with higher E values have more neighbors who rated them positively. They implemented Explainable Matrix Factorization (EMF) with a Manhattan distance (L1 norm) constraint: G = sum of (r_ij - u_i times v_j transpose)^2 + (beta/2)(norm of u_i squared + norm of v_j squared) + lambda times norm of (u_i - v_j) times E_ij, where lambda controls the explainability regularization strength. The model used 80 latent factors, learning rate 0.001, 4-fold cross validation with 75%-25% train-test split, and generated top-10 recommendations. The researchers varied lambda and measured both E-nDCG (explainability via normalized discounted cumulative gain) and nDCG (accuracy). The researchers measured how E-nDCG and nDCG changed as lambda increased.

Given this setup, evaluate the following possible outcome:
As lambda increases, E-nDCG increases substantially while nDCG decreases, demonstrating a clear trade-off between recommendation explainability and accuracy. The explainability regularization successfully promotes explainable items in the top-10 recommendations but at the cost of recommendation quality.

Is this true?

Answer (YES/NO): NO